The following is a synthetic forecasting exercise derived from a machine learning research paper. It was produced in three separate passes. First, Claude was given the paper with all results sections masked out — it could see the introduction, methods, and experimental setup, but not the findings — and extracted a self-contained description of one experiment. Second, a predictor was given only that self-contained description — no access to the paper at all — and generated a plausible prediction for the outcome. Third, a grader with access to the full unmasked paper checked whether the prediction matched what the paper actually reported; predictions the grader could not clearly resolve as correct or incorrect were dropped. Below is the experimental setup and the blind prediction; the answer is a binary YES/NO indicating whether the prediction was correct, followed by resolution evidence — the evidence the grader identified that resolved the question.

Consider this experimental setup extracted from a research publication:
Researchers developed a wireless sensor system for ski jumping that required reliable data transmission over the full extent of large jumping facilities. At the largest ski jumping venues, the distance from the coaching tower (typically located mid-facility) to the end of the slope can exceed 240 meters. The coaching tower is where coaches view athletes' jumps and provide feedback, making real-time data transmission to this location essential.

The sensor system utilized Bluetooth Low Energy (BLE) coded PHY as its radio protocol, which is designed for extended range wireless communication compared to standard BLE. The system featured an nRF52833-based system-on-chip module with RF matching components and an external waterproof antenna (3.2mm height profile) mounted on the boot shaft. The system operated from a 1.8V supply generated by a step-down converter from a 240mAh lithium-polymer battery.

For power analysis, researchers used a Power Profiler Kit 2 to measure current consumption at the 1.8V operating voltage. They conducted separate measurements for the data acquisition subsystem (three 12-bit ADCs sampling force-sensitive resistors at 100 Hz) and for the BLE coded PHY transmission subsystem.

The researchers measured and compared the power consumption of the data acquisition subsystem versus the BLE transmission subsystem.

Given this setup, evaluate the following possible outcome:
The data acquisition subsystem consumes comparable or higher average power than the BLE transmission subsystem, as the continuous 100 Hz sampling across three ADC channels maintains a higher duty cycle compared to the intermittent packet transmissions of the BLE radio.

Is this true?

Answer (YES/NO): NO